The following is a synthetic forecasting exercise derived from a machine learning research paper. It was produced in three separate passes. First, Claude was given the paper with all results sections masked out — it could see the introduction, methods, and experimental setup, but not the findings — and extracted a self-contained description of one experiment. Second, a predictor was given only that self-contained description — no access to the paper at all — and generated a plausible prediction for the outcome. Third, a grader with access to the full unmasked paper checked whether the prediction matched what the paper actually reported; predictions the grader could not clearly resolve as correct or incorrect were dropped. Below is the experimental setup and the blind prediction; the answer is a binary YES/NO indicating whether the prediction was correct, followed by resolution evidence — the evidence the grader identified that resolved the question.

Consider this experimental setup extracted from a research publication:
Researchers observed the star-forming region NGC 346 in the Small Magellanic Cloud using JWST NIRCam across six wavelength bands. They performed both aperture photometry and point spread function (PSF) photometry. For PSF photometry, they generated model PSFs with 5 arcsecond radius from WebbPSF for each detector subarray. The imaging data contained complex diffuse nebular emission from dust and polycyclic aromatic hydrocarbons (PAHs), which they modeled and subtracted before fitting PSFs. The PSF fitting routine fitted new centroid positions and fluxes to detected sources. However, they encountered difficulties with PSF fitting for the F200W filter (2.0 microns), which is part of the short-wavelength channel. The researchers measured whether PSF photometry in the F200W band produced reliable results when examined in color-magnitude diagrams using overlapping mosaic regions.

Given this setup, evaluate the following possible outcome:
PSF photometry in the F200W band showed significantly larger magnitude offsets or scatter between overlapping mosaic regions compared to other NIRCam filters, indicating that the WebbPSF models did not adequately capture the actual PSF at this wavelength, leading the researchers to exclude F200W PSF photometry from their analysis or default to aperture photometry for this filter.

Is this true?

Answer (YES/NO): YES